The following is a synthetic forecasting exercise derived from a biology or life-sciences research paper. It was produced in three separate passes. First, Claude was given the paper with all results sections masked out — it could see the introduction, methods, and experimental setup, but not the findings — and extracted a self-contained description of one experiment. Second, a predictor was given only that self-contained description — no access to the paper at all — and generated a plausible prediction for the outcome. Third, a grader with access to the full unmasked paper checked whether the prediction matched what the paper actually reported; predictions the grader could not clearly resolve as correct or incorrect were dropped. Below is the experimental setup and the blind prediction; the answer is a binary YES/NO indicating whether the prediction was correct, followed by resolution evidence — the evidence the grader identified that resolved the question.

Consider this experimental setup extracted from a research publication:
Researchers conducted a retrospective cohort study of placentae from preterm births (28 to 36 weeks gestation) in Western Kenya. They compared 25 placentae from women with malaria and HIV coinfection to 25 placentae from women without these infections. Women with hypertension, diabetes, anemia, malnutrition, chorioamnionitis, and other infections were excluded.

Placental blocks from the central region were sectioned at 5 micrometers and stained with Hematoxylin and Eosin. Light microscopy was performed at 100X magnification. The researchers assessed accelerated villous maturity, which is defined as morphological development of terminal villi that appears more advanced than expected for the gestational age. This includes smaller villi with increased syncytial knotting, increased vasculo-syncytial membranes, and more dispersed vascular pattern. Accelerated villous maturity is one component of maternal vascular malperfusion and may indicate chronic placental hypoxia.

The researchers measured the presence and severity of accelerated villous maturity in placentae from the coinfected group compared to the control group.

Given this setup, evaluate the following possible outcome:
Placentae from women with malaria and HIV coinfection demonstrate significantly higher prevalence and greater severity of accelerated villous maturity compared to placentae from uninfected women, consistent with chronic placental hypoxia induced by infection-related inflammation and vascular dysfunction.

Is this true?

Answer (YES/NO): YES